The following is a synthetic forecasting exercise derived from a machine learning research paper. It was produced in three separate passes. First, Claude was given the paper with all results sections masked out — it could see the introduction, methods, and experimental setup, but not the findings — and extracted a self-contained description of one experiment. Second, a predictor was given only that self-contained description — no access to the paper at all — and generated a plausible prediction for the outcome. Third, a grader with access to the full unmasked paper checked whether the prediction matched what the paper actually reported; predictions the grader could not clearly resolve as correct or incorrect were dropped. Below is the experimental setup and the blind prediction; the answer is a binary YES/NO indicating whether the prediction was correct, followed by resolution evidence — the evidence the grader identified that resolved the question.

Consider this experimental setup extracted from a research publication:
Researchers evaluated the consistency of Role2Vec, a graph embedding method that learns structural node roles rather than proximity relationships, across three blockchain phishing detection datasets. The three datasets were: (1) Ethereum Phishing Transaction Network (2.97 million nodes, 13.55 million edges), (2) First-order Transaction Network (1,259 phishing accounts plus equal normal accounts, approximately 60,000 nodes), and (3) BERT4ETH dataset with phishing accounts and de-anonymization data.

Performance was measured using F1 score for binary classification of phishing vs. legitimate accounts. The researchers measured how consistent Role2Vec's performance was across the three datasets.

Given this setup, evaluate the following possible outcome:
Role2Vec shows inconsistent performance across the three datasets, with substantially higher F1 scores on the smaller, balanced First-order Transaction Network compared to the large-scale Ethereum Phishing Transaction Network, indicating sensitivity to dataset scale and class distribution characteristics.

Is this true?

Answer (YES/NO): NO